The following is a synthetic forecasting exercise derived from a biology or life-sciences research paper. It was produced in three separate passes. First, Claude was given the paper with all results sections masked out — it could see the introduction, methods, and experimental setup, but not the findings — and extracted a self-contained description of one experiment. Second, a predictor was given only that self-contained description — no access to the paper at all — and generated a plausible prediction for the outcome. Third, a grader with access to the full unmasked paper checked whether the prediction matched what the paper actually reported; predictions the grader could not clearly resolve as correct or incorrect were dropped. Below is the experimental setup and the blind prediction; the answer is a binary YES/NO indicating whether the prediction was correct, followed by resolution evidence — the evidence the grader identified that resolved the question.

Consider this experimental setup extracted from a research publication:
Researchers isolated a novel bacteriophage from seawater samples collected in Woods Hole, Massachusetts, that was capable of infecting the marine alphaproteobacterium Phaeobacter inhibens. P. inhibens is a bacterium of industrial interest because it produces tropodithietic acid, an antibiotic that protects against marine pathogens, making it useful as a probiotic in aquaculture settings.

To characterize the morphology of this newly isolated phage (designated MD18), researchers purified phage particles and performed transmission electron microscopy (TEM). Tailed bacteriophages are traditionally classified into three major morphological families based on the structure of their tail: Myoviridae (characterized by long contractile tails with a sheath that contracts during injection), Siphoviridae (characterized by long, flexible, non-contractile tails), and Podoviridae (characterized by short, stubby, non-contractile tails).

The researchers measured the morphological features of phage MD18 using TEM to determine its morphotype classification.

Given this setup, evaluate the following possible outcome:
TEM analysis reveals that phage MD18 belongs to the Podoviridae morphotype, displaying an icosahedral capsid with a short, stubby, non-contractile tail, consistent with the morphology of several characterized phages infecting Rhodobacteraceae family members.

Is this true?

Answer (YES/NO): NO